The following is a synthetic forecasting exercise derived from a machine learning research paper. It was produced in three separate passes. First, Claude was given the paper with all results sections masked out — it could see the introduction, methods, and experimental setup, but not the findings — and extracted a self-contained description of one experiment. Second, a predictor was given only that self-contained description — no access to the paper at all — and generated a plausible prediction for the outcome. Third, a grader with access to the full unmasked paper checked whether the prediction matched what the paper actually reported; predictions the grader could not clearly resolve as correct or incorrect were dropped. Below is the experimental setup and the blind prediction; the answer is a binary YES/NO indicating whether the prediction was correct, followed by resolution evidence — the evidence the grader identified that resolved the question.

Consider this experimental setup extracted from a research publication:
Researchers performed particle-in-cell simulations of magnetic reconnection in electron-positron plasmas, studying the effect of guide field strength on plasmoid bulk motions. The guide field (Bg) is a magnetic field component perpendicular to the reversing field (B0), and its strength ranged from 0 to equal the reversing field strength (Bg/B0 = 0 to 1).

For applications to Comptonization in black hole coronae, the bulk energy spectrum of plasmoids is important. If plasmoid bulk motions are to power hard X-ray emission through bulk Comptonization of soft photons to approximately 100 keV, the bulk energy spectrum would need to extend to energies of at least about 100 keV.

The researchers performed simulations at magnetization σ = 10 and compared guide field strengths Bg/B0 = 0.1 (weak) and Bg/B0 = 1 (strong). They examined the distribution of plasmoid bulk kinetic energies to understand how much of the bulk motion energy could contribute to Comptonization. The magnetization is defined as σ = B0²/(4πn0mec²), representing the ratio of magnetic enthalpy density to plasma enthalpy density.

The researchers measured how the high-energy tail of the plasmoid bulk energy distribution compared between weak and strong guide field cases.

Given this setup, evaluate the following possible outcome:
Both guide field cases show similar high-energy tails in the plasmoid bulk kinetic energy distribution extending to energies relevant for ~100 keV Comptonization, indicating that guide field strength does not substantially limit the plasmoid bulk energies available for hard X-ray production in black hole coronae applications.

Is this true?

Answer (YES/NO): NO